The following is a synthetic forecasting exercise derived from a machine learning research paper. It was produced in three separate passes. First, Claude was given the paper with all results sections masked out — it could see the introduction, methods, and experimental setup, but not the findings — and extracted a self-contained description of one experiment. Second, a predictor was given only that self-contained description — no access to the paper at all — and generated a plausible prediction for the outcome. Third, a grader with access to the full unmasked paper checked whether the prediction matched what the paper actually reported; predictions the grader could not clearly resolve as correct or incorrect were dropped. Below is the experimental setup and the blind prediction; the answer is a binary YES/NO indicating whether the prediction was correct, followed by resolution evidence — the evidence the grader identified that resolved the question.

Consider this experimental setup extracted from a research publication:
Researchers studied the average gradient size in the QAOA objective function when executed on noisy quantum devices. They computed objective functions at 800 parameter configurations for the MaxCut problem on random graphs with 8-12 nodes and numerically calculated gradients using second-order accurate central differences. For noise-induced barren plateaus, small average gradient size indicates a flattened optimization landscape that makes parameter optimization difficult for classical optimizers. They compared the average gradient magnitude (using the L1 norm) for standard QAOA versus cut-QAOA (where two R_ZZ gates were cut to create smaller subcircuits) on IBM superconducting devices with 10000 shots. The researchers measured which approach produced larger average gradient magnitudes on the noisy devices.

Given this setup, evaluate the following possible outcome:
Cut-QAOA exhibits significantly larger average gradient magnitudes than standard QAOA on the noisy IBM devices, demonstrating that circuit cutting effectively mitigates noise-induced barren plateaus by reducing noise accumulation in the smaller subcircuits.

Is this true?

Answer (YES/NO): YES